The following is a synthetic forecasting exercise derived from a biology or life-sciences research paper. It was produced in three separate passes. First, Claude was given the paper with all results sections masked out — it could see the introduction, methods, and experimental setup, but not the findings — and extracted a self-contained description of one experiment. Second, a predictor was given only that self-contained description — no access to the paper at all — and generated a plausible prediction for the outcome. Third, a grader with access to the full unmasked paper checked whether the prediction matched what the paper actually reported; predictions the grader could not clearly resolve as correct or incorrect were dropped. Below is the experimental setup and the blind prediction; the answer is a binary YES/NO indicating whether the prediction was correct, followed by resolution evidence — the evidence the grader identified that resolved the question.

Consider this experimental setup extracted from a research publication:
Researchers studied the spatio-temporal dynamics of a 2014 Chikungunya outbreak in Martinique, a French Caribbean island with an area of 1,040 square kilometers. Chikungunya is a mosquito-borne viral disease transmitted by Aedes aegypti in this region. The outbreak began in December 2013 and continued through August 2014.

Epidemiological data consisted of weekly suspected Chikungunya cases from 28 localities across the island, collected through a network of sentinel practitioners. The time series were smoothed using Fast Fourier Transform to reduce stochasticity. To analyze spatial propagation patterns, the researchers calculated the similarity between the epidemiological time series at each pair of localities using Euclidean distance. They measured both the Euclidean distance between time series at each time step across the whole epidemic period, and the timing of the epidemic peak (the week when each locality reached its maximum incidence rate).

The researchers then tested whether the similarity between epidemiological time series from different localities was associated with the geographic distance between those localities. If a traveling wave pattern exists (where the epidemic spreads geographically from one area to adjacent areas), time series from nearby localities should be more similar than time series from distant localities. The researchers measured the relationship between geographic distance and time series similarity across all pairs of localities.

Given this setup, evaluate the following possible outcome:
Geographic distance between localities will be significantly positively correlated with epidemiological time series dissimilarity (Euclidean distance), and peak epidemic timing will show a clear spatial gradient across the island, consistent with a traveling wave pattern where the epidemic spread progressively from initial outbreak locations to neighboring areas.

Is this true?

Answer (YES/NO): YES